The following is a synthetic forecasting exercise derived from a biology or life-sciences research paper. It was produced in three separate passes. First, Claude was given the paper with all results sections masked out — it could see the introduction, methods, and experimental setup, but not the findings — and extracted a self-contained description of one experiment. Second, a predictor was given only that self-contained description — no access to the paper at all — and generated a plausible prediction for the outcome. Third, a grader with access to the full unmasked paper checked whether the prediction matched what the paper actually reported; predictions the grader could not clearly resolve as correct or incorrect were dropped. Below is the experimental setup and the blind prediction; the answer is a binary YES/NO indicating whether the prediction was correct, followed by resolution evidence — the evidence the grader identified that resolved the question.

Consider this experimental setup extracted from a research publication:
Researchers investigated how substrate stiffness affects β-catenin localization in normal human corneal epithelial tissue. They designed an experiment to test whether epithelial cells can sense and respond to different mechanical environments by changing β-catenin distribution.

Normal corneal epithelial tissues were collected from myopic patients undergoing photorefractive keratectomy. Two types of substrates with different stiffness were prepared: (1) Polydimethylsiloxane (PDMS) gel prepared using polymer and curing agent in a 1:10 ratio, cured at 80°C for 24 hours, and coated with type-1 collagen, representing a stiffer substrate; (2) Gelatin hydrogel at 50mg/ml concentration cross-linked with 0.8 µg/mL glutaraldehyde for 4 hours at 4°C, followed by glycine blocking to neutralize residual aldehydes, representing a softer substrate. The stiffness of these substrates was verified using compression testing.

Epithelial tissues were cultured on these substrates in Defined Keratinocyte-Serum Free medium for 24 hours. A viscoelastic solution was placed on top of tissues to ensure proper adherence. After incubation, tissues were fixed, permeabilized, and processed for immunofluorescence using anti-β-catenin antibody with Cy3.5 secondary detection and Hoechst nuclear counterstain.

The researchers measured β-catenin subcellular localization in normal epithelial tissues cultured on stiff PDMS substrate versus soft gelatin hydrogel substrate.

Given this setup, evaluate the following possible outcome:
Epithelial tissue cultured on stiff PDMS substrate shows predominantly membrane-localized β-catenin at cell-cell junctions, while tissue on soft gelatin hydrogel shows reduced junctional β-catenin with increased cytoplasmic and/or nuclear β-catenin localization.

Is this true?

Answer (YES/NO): YES